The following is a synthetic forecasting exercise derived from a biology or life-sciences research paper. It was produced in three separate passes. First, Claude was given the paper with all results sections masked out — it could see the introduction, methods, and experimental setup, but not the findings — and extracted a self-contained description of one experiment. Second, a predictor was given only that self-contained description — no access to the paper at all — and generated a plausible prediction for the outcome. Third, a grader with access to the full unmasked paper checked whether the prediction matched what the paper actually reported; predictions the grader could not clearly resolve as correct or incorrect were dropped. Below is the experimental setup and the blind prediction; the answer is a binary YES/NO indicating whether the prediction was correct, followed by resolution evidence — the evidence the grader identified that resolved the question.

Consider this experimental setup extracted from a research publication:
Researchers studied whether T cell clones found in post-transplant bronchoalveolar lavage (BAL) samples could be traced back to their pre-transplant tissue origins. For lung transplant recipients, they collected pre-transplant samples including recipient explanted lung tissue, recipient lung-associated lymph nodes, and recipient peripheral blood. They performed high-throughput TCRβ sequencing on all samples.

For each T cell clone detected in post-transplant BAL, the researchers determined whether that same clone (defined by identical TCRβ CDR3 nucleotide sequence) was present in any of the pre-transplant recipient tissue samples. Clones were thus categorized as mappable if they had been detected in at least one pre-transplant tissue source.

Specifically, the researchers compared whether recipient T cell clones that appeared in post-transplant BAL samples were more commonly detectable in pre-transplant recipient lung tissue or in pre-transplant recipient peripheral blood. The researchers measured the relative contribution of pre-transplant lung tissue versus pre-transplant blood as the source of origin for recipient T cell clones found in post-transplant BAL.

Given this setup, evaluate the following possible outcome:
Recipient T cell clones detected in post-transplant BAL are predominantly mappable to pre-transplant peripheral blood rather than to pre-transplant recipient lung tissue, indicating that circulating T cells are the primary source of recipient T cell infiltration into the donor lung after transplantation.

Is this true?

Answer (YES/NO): NO